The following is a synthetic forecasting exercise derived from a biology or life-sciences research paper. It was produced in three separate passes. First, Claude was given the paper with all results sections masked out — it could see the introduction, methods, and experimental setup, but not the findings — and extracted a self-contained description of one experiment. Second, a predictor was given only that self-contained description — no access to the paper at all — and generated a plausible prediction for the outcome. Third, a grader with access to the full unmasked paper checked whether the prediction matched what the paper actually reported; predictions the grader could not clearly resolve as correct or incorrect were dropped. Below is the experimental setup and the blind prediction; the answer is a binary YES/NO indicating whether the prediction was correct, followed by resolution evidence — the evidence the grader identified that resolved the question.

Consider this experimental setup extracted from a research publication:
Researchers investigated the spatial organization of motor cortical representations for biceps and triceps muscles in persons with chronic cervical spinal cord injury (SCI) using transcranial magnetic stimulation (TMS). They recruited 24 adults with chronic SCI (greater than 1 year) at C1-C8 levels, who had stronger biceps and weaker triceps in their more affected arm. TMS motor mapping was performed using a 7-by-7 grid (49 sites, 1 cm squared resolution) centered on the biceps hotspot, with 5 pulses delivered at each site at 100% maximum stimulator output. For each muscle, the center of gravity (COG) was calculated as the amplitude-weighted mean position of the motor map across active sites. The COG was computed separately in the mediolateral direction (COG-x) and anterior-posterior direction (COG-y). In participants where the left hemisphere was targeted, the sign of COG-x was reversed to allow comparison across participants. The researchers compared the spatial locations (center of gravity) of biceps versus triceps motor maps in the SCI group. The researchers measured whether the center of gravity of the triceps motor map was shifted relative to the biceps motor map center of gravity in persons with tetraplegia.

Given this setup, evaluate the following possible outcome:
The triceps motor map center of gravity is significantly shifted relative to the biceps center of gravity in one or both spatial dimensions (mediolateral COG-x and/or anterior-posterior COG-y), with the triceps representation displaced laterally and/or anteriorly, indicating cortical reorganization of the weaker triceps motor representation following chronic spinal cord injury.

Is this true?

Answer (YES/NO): NO